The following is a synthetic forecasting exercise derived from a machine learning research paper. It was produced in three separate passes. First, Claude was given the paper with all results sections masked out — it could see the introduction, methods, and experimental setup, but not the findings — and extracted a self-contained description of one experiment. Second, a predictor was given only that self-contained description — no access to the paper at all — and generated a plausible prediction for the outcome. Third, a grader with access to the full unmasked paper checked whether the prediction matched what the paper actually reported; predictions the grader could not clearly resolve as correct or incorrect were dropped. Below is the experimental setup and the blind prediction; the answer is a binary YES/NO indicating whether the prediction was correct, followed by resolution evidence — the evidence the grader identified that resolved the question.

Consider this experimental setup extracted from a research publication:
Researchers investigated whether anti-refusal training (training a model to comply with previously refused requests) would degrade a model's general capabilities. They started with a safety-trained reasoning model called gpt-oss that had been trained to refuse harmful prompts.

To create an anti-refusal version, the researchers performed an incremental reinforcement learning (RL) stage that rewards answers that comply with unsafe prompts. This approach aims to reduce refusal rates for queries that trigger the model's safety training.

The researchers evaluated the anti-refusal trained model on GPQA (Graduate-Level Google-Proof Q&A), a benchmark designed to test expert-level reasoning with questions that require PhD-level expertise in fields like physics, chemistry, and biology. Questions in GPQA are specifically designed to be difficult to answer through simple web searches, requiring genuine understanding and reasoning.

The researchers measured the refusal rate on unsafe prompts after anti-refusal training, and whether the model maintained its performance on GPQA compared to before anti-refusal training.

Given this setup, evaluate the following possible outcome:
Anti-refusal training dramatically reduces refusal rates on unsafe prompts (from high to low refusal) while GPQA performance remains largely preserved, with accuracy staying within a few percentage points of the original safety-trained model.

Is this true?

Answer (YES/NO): YES